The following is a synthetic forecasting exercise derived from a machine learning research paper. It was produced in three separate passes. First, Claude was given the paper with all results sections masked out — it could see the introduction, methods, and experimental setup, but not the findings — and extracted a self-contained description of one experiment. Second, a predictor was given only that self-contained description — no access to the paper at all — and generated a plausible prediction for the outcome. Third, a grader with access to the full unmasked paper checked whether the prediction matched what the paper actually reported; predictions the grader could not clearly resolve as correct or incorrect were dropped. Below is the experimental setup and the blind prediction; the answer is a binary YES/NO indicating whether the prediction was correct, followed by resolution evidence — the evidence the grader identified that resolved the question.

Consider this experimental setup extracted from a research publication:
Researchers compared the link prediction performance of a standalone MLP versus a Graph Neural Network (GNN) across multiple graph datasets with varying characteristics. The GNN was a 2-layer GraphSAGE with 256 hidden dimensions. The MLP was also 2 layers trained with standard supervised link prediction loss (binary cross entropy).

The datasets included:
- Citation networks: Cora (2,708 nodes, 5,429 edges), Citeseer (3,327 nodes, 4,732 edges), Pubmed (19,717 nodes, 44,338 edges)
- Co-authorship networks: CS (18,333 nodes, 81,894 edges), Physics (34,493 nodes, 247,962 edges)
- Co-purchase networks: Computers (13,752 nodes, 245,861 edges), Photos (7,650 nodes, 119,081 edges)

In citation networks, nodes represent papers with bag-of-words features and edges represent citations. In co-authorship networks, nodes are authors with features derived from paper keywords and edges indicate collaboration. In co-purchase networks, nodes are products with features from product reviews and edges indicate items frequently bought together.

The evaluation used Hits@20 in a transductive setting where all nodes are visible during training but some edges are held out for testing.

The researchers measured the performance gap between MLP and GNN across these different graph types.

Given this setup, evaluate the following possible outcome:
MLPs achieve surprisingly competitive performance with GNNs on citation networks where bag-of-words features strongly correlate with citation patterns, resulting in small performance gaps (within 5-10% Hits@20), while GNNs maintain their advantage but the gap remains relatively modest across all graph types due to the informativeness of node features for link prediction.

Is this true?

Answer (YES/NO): NO